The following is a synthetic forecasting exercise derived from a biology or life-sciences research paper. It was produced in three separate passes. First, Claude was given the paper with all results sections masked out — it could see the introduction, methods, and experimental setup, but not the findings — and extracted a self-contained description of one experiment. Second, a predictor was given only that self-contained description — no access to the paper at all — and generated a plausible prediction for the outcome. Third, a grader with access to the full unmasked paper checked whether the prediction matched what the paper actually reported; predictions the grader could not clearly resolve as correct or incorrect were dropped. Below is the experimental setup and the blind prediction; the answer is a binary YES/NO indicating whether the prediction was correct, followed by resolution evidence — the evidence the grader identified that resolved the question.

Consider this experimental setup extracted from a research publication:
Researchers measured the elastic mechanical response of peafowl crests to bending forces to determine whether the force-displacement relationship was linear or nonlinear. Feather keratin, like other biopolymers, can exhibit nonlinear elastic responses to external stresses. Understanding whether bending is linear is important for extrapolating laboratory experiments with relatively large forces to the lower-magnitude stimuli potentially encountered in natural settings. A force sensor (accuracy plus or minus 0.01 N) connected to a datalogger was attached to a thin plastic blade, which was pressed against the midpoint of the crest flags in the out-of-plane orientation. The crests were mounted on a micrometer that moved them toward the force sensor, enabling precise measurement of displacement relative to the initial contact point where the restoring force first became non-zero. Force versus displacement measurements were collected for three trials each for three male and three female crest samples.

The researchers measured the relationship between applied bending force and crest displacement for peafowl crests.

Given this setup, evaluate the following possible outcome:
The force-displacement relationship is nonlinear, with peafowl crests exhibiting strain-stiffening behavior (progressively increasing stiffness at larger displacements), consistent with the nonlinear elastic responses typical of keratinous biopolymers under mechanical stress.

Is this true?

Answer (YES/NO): NO